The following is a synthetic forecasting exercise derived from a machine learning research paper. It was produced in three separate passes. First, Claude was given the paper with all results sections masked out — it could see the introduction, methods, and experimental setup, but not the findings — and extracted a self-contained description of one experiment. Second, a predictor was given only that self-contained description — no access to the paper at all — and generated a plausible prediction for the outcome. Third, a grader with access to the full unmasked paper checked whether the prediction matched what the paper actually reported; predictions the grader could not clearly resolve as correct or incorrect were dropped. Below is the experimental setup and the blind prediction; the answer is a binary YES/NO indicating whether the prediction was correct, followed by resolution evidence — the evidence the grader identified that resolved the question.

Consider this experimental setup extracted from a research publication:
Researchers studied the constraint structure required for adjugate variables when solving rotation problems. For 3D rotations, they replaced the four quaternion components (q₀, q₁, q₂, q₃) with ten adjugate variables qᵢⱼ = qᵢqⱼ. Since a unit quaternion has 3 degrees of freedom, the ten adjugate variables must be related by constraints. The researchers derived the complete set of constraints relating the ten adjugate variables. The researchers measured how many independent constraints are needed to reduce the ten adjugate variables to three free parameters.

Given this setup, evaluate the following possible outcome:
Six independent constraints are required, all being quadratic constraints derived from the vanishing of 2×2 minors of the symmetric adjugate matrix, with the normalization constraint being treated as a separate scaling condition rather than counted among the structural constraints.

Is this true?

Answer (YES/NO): NO